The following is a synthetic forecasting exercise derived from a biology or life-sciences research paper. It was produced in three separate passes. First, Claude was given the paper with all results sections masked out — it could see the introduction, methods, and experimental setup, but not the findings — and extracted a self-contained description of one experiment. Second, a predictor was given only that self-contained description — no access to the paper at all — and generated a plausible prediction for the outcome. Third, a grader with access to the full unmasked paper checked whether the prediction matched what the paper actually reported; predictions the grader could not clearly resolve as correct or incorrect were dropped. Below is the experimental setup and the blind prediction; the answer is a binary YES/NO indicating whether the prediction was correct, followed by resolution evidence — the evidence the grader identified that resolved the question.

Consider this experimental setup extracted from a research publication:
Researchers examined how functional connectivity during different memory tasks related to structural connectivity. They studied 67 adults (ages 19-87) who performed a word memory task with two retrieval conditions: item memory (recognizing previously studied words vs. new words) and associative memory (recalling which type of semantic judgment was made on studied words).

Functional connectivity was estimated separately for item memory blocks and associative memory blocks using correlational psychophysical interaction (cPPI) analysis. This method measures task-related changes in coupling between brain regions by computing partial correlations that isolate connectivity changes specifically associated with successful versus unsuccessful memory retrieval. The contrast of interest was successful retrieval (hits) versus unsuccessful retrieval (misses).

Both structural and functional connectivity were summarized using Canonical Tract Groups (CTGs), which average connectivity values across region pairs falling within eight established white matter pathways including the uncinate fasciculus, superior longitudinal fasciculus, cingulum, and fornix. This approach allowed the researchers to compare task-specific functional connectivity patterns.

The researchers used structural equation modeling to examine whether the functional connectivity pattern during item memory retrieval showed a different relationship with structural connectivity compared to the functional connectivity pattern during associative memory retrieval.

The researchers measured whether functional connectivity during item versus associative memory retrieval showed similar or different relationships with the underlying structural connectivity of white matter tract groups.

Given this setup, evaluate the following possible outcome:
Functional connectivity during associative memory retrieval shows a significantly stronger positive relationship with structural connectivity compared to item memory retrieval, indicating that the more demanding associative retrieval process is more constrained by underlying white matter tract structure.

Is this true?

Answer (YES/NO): NO